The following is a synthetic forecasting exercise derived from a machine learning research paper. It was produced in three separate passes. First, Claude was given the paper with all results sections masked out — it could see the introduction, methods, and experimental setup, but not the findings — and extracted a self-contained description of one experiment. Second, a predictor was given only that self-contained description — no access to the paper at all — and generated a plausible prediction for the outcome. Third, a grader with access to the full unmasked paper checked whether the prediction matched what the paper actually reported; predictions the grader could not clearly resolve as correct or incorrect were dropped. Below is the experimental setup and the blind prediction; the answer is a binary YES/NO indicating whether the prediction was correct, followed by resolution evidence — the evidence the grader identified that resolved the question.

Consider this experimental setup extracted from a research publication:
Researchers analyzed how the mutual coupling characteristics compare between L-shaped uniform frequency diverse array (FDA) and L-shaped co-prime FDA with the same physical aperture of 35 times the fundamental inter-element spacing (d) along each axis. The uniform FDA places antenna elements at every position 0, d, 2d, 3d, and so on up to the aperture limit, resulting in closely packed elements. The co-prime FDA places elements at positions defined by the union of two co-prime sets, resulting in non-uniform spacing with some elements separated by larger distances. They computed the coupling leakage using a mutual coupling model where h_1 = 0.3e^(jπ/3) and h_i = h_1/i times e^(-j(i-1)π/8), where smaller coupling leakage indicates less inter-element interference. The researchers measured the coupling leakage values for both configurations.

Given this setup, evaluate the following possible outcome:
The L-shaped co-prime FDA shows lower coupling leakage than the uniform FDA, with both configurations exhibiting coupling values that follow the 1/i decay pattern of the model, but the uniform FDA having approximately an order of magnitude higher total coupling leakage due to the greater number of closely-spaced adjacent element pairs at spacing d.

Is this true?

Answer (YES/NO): NO